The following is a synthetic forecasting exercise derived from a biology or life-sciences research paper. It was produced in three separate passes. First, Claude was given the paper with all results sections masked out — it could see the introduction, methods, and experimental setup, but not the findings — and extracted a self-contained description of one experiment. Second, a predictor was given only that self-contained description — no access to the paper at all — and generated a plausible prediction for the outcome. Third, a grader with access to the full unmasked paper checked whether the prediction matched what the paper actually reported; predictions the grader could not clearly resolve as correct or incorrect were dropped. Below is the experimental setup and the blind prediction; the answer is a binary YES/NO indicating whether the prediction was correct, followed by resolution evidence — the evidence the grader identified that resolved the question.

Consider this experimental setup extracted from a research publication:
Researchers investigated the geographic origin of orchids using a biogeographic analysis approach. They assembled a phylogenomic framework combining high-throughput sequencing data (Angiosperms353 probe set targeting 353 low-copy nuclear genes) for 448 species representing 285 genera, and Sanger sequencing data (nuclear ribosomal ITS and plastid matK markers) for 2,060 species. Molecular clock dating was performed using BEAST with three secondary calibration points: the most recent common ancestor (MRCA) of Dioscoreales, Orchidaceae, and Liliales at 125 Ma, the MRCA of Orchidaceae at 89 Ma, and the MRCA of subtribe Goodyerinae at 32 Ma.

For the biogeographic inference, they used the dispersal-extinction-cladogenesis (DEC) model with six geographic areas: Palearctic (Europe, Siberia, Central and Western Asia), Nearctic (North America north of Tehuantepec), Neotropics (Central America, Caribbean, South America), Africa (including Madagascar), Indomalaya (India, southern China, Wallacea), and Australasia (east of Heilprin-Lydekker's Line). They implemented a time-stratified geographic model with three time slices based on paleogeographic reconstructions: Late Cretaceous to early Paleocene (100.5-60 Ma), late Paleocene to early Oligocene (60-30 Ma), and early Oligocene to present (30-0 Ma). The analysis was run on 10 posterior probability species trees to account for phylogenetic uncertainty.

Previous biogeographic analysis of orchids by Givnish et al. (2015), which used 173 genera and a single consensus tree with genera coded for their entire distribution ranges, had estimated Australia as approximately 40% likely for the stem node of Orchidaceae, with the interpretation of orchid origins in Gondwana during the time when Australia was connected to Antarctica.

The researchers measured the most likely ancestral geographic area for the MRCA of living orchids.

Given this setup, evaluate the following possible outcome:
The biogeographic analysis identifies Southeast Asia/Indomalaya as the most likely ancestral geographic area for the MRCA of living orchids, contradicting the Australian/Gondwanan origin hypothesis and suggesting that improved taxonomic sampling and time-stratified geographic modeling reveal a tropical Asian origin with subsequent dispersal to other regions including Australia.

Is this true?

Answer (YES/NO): NO